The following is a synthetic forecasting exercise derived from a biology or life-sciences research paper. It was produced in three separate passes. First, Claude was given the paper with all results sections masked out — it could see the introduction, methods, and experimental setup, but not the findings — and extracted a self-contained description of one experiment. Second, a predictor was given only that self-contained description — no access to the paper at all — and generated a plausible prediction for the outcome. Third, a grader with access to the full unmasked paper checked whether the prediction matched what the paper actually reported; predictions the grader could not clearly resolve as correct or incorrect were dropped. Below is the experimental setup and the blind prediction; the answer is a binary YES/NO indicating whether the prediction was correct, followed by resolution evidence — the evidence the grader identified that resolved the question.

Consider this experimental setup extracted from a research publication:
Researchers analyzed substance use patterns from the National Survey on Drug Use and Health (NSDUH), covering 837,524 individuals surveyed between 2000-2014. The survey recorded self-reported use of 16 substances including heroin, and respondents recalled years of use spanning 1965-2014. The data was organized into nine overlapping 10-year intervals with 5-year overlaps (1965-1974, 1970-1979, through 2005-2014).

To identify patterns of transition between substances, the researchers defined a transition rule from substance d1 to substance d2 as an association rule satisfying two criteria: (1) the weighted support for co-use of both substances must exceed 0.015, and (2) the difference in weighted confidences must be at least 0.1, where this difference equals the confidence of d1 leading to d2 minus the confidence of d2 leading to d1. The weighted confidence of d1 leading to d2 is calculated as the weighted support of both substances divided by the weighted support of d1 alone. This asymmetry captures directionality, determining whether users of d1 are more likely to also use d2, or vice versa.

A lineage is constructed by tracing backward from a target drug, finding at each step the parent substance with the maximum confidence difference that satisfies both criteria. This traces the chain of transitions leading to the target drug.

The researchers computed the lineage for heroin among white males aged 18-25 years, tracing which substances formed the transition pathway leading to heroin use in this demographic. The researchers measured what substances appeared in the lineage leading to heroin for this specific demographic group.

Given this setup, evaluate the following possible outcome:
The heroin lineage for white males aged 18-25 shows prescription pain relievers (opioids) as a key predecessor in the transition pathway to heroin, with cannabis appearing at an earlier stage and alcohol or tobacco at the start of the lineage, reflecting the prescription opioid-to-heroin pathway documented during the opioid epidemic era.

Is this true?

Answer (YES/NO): NO